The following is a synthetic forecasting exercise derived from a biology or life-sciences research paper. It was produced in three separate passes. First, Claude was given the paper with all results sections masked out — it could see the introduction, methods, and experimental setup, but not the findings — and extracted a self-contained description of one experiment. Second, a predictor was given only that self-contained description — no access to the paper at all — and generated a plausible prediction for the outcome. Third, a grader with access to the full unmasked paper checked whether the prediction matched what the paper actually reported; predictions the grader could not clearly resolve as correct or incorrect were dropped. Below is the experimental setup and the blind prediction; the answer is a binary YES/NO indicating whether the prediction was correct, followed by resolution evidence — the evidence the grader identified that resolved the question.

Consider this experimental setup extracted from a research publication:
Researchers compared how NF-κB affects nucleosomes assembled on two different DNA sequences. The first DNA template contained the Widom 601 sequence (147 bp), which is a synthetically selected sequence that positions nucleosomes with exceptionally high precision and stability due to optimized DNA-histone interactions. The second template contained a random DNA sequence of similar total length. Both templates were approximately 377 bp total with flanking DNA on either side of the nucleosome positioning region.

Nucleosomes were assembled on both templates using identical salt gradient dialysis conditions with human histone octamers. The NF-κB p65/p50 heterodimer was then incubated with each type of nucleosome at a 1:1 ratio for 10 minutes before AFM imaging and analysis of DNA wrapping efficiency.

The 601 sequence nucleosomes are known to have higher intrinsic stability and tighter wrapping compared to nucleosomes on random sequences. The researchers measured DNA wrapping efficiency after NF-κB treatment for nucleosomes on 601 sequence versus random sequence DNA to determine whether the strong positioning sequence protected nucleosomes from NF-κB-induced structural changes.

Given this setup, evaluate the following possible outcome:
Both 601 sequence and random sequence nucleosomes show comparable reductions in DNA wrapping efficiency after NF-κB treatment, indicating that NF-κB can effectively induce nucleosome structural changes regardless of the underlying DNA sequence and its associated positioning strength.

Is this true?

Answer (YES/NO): YES